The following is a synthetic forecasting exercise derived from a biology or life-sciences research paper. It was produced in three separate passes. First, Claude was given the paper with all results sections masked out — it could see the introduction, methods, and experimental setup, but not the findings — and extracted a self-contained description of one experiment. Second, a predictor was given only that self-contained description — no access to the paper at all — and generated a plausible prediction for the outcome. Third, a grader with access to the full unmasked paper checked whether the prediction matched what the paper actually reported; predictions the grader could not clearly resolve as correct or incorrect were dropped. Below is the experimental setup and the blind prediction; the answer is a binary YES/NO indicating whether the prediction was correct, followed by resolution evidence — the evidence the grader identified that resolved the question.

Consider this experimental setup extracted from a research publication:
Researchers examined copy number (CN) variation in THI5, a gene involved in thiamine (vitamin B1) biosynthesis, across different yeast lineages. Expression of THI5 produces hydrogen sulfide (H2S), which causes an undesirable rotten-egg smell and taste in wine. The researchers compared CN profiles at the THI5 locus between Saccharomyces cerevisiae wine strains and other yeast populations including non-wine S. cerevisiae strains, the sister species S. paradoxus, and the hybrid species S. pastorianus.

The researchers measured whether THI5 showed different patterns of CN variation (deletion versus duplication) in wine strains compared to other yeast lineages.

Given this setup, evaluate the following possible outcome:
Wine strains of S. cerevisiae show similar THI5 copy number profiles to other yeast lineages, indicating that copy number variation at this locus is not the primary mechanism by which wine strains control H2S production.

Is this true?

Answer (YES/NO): NO